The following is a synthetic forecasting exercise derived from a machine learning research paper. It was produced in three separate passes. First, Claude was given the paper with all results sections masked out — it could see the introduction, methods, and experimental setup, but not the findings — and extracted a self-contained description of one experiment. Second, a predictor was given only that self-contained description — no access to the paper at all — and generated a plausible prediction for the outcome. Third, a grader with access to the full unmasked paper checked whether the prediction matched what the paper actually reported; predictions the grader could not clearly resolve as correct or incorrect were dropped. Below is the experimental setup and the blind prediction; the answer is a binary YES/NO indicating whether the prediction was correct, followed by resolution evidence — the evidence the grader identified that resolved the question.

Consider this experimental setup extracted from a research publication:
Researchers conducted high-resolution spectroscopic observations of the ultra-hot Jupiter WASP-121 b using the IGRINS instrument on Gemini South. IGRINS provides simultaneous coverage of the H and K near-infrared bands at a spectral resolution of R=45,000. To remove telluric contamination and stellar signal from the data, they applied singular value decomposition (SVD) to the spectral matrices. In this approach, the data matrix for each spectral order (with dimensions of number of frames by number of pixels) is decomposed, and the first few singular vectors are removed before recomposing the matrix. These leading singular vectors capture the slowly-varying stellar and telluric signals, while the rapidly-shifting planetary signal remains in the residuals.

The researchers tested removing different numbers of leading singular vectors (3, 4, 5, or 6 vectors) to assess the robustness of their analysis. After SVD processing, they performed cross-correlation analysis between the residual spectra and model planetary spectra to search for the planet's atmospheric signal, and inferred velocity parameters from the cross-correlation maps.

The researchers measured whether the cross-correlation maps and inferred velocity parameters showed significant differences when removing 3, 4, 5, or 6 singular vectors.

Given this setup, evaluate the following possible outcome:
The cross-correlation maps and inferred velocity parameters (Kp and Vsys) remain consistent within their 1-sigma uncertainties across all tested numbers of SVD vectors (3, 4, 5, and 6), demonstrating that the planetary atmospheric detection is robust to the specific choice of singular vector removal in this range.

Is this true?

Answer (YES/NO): YES